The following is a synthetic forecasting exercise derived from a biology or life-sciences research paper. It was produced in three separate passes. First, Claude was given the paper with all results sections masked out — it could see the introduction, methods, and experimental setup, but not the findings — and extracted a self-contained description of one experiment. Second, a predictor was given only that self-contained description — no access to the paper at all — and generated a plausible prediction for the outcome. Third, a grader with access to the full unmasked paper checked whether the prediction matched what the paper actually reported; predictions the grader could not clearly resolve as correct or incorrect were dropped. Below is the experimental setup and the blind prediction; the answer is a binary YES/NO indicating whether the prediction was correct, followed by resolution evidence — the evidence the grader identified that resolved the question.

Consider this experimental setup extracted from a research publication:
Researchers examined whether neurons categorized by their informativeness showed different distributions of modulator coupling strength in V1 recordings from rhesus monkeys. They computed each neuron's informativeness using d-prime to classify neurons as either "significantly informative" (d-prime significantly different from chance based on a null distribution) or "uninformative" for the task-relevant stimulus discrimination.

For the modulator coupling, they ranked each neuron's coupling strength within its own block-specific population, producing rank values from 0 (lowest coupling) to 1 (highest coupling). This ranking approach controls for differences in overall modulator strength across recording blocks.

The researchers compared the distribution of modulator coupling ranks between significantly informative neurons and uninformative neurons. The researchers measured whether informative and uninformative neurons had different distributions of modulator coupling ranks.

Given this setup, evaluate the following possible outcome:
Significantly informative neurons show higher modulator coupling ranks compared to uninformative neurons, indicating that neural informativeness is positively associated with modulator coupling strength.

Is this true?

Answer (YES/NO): YES